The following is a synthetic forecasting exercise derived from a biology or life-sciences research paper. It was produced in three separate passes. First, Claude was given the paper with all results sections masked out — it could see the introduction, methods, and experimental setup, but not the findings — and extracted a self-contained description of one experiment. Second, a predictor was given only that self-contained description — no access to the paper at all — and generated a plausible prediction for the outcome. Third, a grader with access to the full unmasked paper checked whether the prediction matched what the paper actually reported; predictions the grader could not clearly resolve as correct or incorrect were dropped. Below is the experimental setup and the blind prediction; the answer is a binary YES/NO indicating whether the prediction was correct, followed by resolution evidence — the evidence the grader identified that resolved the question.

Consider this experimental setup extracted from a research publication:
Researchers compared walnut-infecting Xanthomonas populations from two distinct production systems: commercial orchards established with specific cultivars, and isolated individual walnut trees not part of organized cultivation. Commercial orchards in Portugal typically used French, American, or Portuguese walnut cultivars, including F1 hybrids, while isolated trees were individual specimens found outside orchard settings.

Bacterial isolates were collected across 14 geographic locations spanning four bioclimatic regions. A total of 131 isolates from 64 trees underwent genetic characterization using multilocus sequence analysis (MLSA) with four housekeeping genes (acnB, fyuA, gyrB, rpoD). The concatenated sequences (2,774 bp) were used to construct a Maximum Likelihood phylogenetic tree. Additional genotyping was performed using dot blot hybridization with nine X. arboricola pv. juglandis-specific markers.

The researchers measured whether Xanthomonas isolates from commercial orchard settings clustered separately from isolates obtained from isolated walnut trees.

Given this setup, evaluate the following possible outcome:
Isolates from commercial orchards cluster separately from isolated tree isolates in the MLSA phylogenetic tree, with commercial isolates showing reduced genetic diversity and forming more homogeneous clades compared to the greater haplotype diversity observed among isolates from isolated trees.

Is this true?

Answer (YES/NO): NO